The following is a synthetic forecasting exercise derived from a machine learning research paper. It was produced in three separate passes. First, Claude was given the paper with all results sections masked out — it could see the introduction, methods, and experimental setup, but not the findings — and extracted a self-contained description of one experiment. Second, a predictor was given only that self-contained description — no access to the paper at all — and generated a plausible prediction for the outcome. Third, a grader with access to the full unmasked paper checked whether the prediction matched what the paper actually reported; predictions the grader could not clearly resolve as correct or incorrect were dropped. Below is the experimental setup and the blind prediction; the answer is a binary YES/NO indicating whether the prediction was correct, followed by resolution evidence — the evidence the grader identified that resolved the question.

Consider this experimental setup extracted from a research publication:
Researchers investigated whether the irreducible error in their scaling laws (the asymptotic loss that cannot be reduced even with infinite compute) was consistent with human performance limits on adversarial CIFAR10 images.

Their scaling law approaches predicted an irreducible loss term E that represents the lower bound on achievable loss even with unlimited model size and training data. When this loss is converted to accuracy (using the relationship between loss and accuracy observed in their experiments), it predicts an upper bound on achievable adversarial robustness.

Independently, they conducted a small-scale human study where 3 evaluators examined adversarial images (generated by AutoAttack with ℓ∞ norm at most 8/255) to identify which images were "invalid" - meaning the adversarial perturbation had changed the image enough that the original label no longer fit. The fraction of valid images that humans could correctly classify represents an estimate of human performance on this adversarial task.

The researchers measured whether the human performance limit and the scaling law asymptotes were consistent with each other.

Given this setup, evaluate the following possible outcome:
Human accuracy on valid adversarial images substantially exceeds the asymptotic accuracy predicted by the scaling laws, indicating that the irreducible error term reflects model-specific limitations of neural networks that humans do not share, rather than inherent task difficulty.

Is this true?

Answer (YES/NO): NO